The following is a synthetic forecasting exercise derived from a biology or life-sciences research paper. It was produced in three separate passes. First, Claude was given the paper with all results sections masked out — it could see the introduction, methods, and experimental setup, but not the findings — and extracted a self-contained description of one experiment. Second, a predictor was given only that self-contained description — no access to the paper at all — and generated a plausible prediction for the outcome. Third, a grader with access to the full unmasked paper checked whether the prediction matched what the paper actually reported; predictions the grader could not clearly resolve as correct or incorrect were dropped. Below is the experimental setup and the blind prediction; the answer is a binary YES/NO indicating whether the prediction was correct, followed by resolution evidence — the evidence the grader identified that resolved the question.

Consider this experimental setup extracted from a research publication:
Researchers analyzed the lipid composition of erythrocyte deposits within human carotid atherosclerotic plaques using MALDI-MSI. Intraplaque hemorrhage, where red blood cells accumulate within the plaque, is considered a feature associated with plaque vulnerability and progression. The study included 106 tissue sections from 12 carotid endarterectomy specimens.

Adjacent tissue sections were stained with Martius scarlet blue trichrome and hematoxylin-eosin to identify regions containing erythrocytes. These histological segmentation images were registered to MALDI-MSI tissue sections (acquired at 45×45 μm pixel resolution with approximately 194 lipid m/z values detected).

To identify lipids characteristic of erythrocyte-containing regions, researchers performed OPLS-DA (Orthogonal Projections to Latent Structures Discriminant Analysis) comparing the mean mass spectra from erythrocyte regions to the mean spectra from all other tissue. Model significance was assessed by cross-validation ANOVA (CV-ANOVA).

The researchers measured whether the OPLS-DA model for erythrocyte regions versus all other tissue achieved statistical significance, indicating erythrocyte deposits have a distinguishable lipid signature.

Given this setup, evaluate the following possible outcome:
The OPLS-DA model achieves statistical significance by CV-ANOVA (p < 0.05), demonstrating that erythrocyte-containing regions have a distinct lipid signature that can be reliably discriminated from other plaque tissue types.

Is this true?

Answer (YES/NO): YES